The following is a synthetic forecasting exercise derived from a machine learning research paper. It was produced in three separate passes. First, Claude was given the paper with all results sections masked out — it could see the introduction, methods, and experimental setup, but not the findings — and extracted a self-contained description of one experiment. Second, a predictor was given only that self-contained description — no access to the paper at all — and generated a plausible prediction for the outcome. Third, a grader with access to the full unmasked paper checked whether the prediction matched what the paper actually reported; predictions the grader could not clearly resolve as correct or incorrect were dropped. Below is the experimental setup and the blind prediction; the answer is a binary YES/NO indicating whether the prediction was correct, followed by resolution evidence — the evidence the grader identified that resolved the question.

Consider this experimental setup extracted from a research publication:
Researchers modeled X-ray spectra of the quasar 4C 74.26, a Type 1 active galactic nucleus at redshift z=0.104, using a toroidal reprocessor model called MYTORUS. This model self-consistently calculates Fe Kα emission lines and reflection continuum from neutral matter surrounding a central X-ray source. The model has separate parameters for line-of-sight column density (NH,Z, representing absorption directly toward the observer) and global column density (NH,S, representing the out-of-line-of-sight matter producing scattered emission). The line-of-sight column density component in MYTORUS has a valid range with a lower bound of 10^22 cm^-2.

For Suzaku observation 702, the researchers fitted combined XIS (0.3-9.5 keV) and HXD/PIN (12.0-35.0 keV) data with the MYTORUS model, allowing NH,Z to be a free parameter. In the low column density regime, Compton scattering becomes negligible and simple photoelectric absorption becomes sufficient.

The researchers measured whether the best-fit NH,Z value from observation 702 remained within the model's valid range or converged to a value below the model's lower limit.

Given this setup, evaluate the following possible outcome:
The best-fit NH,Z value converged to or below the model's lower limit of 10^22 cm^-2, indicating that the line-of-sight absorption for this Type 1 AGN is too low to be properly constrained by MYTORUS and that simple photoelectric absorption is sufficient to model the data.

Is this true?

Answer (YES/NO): YES